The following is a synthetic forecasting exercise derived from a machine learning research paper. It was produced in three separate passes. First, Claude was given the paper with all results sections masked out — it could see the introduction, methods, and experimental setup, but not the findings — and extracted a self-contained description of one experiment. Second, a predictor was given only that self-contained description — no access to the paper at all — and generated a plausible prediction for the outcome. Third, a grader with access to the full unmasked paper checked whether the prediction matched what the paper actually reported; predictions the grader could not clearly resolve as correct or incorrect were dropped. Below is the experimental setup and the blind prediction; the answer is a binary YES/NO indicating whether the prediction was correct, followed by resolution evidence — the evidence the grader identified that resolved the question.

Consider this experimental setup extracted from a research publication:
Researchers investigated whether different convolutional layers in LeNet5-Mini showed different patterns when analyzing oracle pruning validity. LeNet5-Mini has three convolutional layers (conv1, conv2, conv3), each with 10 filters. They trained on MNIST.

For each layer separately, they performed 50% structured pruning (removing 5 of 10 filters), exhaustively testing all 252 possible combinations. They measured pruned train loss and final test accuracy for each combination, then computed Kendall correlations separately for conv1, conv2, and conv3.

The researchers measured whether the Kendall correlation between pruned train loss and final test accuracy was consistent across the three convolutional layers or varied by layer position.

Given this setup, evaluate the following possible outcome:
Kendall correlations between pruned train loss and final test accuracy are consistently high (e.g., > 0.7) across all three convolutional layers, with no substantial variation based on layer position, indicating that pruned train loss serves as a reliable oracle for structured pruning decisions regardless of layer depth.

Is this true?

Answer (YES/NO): NO